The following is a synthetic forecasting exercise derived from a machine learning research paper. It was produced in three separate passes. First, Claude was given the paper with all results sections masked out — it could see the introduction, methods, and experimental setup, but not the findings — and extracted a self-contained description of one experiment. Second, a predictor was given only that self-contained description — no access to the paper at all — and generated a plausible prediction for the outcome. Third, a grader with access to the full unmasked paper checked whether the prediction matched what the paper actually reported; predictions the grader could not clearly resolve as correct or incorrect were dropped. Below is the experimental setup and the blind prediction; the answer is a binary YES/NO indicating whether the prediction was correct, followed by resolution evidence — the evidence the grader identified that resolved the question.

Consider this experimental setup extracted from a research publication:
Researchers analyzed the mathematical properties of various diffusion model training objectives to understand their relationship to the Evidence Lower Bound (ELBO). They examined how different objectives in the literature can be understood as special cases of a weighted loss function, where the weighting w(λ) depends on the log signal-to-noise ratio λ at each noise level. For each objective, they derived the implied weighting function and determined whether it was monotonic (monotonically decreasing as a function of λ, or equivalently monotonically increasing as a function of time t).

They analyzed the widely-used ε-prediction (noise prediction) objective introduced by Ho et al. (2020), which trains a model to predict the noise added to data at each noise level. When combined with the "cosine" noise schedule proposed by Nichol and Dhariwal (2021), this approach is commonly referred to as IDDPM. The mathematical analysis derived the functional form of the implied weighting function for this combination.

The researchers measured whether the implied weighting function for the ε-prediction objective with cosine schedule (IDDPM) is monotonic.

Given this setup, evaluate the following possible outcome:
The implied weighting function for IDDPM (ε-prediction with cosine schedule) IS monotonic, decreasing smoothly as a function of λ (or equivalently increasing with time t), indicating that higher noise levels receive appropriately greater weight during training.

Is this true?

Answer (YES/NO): NO